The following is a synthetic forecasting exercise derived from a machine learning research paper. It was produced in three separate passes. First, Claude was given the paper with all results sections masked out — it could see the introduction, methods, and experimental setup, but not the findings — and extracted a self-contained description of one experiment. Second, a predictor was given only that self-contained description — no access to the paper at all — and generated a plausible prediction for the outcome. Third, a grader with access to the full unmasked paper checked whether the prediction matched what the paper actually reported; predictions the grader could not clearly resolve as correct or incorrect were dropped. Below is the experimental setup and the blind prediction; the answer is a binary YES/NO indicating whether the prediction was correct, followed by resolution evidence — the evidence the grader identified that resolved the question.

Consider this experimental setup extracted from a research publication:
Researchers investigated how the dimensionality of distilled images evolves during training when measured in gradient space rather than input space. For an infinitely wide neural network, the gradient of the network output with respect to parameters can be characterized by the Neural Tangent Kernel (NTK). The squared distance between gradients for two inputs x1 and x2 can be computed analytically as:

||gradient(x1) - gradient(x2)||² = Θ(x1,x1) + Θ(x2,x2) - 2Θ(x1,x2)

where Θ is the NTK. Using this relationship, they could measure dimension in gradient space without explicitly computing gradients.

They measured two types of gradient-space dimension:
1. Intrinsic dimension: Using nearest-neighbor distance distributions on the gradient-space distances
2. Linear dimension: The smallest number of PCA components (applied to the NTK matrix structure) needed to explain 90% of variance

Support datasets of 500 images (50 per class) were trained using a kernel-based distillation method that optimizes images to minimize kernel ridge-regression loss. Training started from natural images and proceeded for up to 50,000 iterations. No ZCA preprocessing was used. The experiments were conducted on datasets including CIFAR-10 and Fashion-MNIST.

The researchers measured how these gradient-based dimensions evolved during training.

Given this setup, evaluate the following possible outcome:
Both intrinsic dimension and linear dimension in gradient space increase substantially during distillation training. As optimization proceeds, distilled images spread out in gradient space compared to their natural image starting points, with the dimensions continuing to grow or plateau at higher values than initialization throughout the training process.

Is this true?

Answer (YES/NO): YES